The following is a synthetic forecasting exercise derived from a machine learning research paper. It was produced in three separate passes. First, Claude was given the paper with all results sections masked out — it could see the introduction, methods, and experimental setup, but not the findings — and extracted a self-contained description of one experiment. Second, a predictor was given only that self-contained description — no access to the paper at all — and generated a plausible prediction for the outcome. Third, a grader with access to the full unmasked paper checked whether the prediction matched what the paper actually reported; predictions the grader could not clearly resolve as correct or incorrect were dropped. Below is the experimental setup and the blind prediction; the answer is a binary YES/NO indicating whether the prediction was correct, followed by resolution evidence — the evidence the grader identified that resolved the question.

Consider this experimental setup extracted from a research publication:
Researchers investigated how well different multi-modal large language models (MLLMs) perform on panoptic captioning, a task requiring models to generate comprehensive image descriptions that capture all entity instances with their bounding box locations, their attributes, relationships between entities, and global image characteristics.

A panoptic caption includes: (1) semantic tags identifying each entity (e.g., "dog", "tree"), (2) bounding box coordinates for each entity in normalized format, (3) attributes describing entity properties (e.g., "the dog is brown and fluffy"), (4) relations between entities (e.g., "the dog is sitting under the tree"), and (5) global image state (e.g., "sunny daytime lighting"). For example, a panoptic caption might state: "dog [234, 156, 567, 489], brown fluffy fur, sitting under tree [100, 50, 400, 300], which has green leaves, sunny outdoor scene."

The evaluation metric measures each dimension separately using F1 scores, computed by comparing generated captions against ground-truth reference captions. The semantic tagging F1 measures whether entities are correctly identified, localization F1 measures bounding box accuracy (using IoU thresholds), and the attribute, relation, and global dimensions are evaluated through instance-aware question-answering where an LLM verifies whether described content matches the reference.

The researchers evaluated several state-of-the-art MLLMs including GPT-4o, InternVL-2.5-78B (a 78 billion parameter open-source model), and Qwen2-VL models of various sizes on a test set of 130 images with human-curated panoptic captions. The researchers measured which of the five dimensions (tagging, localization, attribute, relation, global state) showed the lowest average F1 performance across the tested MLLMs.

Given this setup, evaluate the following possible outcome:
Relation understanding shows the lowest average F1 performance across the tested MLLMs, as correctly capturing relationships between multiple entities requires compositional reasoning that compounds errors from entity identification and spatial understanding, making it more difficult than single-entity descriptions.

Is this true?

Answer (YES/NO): NO